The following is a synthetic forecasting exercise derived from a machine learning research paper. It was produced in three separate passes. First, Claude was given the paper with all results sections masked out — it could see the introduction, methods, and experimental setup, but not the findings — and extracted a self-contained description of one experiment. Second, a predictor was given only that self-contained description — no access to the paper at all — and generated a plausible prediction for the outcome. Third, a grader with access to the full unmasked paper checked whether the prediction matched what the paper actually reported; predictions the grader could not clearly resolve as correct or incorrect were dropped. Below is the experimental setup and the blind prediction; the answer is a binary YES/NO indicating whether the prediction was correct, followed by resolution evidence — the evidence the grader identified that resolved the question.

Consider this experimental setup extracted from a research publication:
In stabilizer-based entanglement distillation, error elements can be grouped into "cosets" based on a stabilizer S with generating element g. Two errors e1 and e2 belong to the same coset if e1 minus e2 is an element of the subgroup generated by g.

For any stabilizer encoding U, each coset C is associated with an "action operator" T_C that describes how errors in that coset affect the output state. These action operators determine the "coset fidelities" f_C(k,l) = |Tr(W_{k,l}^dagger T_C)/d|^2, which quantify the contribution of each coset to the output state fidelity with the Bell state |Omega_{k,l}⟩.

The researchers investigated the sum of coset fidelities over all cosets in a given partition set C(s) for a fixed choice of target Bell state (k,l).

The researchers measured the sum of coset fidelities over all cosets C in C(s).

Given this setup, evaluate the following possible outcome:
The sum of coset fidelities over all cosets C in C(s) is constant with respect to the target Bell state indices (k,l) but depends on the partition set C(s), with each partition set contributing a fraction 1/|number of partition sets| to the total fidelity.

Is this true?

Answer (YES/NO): NO